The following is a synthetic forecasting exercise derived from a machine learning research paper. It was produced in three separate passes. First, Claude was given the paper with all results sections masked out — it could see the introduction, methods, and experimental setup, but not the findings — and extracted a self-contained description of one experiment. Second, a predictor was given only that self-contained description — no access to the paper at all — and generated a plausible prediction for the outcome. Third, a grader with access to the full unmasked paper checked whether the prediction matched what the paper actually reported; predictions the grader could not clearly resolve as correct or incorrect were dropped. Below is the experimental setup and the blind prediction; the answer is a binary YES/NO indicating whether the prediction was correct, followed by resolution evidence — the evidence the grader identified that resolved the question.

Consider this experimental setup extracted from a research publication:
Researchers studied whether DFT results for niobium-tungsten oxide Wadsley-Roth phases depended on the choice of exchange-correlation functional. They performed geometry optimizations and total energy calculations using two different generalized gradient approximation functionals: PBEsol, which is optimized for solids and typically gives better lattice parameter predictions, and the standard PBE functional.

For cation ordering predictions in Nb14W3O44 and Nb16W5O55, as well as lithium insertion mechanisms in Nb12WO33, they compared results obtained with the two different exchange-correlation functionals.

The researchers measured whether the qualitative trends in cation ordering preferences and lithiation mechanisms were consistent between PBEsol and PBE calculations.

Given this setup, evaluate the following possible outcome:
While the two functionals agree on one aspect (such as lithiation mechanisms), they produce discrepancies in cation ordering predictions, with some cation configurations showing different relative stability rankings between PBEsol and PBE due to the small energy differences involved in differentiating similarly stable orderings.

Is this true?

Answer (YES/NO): NO